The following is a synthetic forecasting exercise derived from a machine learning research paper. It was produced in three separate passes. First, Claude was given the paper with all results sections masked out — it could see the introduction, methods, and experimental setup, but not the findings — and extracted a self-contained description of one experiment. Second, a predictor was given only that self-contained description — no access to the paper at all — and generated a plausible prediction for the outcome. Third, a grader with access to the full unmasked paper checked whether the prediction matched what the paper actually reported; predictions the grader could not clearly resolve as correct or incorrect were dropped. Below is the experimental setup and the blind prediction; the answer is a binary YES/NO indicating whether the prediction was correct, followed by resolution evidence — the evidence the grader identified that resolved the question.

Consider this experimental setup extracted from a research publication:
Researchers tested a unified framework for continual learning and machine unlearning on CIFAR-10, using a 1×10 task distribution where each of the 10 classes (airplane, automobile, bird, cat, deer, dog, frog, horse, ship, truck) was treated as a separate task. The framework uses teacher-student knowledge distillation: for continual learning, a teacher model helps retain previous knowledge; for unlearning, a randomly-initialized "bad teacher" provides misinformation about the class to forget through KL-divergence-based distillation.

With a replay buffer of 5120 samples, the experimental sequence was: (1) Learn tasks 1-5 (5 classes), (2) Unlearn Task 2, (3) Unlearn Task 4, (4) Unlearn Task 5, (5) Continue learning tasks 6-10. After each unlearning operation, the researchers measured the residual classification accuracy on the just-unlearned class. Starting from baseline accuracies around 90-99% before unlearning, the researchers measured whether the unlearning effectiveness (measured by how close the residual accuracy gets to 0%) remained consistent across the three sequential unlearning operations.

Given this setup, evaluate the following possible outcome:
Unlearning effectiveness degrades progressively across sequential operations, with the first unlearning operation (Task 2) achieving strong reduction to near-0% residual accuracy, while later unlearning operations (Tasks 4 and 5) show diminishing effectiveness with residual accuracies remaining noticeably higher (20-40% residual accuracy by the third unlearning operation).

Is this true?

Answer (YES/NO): NO